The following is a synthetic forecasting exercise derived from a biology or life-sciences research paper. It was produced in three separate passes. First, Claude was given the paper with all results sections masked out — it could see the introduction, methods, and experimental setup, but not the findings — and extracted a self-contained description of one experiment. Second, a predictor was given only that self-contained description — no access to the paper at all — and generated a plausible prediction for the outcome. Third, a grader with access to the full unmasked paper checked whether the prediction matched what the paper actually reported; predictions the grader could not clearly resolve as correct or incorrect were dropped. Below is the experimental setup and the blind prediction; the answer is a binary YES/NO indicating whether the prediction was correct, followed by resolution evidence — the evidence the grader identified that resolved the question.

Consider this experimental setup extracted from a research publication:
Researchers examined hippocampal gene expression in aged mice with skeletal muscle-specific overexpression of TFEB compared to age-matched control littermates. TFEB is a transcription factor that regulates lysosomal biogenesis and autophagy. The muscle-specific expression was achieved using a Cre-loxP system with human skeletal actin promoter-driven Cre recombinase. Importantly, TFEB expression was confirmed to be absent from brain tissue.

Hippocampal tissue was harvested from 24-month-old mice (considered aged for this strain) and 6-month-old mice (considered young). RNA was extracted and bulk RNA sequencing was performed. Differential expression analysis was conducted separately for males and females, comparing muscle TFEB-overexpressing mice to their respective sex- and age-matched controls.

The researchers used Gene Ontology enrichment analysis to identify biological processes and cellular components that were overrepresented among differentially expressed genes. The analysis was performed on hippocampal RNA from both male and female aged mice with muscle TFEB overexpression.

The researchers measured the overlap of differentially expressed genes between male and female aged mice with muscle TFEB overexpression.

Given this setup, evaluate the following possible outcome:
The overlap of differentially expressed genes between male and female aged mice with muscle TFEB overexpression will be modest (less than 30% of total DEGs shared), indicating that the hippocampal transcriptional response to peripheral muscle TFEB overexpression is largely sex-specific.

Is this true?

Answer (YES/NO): YES